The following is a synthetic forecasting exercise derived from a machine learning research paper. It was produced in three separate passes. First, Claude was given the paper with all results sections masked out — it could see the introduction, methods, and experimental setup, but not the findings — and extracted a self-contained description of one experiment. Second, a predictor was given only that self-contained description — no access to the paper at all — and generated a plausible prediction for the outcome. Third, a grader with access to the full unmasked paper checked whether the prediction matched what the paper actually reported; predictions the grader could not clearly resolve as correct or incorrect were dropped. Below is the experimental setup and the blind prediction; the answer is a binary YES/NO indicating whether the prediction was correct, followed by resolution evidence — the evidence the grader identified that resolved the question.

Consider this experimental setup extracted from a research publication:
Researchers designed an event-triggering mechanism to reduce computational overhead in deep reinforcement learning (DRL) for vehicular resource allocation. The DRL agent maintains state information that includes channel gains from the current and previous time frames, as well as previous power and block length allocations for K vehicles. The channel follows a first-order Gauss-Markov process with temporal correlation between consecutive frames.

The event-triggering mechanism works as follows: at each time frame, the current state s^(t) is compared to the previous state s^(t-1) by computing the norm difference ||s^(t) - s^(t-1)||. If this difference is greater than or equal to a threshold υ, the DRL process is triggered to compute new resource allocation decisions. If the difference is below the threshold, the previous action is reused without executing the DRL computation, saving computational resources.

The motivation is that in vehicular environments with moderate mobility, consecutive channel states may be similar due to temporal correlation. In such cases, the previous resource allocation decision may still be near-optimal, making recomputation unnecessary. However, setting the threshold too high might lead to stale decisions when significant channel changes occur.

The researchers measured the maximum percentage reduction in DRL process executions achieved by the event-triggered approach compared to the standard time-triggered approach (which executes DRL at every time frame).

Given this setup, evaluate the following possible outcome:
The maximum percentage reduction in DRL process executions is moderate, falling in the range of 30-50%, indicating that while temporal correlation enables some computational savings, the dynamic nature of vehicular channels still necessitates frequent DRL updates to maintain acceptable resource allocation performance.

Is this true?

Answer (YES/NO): NO